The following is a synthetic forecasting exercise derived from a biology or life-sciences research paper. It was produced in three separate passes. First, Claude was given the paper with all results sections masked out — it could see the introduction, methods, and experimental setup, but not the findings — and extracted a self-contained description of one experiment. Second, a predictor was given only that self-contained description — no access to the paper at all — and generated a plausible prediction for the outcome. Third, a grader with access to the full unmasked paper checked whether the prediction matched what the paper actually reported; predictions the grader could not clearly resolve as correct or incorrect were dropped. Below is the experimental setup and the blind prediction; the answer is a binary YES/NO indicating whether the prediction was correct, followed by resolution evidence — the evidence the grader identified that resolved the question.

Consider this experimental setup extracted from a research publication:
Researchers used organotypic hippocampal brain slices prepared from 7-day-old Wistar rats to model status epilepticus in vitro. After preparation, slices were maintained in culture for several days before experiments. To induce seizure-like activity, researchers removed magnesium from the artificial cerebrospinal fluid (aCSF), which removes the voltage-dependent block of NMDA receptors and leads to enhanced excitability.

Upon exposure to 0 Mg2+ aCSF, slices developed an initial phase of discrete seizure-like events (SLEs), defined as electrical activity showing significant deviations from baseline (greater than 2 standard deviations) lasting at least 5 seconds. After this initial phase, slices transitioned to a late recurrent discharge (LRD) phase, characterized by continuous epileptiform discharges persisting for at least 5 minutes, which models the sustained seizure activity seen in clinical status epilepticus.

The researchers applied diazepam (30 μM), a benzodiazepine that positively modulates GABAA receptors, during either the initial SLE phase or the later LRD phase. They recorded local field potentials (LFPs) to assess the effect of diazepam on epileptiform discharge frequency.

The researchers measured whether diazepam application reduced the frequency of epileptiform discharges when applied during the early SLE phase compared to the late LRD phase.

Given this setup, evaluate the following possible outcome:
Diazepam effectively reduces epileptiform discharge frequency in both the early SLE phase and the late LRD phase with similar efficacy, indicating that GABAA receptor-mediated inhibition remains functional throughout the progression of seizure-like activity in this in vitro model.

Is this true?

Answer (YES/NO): NO